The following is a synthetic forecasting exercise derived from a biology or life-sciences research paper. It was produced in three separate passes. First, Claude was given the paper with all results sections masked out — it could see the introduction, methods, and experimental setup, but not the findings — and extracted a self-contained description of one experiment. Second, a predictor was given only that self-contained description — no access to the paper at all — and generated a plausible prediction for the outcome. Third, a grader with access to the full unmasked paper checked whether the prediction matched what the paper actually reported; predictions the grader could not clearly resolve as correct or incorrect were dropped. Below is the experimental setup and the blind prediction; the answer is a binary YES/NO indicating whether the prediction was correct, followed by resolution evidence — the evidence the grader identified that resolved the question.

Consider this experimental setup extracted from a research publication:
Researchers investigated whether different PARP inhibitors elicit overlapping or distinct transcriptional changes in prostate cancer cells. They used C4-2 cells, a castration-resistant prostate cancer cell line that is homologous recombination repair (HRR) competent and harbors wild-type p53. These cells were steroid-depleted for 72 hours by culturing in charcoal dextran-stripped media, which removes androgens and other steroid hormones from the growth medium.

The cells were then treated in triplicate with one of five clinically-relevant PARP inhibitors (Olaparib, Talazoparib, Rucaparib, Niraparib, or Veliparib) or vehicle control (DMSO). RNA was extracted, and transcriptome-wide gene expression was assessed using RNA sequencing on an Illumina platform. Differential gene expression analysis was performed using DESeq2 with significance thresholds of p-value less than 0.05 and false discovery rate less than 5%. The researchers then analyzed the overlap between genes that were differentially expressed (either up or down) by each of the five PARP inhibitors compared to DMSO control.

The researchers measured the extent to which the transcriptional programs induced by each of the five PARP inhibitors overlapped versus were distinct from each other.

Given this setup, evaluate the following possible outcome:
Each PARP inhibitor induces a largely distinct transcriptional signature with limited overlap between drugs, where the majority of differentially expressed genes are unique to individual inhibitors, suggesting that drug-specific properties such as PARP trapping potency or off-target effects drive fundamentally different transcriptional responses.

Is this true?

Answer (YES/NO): NO